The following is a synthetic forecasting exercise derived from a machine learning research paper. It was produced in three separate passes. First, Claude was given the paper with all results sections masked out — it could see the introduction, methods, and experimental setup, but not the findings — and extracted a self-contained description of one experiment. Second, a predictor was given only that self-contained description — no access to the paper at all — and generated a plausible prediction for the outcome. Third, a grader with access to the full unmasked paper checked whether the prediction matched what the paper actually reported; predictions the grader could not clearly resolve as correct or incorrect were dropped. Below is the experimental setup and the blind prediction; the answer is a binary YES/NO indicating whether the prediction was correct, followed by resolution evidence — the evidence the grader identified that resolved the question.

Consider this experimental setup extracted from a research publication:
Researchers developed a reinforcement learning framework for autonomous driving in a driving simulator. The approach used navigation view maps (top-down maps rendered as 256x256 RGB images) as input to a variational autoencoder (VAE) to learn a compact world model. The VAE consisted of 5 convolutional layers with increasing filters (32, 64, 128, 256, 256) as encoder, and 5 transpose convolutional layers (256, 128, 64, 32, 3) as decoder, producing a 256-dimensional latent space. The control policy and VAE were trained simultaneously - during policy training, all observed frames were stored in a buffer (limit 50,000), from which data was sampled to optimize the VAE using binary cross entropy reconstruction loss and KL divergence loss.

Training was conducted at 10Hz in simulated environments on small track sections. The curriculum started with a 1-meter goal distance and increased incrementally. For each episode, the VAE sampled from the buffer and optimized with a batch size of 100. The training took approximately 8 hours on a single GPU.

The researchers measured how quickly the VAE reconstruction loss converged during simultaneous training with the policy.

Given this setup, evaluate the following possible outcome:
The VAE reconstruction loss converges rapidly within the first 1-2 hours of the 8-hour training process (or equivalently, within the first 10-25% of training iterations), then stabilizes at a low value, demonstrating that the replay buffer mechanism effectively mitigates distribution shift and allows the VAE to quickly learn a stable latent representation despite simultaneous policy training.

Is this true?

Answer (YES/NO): NO